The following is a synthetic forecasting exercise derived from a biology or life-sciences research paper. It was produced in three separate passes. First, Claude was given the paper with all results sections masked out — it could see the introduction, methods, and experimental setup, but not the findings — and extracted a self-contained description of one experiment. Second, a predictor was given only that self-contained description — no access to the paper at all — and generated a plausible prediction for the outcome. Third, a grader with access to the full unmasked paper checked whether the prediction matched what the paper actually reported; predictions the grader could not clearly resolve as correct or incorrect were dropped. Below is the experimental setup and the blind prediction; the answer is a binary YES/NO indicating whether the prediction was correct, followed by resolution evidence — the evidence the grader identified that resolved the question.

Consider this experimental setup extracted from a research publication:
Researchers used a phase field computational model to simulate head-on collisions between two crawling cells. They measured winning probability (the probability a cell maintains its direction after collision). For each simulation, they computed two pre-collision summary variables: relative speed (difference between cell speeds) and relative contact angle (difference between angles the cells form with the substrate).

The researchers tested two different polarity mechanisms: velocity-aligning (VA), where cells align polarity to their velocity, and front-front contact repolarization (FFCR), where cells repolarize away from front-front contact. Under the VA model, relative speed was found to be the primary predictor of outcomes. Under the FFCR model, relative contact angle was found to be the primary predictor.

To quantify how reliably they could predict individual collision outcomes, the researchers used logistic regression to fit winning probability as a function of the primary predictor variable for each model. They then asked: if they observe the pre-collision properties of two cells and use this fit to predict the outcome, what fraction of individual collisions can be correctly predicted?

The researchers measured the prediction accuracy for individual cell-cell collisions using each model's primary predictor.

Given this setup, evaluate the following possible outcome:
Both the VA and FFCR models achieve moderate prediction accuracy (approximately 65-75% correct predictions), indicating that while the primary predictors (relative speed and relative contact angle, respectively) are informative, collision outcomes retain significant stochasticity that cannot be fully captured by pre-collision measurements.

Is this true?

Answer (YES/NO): NO